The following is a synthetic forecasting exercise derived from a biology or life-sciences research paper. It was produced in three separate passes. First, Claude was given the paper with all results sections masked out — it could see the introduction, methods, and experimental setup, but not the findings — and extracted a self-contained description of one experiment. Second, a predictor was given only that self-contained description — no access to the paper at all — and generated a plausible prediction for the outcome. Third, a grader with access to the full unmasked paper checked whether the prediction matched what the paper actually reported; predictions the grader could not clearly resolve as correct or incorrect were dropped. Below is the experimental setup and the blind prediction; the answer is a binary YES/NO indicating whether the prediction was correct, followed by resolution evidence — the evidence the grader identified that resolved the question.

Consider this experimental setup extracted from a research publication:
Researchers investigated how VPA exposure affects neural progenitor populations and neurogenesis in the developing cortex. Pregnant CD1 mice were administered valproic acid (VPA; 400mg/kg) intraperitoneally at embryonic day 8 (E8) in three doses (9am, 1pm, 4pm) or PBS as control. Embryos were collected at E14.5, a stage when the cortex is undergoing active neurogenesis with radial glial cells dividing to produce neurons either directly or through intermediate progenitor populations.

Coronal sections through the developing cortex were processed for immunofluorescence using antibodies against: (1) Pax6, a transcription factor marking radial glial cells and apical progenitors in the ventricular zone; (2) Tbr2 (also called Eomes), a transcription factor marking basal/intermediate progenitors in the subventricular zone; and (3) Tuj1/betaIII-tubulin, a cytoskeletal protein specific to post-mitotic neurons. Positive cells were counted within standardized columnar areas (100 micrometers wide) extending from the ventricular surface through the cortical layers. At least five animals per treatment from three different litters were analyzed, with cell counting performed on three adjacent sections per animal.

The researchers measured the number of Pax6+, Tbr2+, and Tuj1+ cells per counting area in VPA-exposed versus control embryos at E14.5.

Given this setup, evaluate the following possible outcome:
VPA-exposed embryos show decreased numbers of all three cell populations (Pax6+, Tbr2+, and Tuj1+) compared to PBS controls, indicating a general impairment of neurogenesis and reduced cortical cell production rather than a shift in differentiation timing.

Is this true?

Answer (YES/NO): YES